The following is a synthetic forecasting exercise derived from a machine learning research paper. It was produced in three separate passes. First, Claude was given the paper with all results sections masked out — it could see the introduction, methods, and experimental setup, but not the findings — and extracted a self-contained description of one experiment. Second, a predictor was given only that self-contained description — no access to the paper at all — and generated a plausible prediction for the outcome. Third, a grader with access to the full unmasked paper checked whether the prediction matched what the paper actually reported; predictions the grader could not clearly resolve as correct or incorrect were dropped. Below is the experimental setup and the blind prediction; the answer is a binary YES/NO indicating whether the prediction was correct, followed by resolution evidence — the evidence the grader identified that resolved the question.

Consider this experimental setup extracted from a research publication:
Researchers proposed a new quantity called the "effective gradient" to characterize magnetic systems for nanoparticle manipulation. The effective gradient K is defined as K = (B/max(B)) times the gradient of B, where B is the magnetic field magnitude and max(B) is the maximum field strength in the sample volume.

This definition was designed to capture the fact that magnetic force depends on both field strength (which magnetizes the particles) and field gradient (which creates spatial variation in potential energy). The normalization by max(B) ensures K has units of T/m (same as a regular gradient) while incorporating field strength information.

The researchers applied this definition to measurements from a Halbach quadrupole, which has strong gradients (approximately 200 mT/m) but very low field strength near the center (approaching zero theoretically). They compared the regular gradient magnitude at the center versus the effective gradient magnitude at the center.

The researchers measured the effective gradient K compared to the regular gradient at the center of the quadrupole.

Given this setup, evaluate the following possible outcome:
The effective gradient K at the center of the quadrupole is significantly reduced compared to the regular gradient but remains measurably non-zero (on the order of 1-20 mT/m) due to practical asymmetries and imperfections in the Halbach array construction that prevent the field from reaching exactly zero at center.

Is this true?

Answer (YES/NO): NO